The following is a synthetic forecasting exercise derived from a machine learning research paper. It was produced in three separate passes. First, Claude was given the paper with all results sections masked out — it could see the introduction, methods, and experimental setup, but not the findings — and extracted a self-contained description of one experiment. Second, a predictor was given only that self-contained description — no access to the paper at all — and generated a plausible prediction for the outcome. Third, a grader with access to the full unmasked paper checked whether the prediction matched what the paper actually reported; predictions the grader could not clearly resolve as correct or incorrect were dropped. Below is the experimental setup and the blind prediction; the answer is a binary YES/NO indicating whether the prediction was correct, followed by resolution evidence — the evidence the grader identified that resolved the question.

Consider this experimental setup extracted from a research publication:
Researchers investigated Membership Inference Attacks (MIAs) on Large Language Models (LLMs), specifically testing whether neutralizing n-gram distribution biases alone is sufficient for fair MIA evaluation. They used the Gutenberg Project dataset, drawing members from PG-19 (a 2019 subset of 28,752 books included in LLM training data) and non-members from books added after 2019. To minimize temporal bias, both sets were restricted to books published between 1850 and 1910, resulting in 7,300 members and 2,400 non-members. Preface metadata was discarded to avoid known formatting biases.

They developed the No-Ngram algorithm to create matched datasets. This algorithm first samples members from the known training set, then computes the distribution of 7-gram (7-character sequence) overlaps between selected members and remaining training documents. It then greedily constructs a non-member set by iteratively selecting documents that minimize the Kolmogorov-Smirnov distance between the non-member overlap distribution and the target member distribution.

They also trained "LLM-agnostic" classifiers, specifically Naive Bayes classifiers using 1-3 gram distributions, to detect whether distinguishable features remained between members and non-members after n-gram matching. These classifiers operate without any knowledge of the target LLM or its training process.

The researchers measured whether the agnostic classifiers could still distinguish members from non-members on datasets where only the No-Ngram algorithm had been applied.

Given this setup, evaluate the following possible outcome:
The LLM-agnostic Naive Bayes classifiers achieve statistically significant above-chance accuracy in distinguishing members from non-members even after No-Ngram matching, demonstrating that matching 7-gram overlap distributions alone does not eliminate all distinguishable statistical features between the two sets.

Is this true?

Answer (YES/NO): YES